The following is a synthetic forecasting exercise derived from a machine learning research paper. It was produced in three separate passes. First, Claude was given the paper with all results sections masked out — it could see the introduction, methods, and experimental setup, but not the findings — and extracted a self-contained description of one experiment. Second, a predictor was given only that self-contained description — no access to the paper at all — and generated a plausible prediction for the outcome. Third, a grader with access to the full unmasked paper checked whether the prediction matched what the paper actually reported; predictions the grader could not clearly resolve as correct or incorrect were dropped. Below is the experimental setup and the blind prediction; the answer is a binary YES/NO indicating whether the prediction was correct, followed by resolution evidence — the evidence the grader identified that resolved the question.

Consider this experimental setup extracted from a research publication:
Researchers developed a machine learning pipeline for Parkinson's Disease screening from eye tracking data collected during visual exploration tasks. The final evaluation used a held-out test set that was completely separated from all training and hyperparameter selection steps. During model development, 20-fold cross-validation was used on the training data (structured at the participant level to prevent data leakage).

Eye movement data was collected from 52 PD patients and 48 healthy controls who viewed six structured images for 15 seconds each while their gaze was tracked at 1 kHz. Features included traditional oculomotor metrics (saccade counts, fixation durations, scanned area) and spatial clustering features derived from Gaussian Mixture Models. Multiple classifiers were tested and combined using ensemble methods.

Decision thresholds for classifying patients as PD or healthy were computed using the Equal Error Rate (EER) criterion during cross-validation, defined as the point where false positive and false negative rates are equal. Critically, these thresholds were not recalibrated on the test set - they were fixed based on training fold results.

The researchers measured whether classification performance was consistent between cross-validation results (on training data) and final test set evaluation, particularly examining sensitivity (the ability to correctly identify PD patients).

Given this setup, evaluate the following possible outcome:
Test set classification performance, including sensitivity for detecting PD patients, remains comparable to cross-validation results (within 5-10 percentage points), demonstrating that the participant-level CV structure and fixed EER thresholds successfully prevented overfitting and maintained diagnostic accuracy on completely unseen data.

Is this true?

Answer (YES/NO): NO